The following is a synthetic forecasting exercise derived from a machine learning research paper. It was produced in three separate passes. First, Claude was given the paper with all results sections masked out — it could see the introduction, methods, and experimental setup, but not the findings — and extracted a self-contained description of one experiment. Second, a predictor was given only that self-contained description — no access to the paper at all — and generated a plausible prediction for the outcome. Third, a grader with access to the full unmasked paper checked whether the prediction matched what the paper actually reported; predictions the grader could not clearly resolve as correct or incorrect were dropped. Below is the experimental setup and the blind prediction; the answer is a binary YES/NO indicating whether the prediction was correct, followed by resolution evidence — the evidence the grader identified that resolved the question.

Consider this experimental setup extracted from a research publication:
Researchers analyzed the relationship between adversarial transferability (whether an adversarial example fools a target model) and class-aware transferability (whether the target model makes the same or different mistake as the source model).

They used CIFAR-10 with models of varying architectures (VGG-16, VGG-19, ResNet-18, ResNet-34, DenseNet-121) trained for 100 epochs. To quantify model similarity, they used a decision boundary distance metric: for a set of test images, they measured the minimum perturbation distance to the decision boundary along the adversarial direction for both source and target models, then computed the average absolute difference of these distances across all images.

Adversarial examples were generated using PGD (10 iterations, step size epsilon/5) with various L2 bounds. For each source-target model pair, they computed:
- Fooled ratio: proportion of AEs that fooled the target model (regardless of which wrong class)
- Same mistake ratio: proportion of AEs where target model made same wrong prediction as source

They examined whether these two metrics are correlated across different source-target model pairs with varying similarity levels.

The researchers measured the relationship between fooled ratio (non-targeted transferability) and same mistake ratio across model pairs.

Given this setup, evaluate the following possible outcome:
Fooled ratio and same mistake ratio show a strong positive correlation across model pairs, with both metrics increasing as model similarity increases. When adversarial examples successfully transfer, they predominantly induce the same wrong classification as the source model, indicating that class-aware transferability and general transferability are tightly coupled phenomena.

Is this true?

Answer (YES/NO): YES